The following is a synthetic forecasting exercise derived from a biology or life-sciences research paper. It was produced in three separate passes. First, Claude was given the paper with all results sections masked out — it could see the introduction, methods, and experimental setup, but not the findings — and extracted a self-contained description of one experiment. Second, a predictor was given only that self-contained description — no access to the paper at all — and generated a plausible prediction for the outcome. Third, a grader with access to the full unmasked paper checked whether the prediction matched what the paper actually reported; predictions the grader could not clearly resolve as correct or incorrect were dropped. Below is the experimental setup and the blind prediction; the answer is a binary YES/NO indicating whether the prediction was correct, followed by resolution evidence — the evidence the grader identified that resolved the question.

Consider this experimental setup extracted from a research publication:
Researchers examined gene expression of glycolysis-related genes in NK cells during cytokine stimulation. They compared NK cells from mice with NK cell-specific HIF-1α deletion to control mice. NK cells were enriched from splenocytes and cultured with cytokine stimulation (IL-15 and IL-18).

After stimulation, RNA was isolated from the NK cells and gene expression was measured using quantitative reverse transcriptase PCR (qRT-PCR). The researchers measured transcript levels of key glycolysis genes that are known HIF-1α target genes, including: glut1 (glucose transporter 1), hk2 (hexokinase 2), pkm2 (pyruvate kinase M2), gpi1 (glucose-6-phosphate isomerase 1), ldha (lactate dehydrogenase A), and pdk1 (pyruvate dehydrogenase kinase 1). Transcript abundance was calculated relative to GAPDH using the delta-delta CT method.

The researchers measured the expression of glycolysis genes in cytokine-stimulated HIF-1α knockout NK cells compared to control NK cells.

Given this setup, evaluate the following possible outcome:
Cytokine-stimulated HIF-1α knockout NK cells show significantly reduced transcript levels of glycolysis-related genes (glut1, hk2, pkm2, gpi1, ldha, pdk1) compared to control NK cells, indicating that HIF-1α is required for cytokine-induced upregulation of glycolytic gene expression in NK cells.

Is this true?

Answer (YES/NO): YES